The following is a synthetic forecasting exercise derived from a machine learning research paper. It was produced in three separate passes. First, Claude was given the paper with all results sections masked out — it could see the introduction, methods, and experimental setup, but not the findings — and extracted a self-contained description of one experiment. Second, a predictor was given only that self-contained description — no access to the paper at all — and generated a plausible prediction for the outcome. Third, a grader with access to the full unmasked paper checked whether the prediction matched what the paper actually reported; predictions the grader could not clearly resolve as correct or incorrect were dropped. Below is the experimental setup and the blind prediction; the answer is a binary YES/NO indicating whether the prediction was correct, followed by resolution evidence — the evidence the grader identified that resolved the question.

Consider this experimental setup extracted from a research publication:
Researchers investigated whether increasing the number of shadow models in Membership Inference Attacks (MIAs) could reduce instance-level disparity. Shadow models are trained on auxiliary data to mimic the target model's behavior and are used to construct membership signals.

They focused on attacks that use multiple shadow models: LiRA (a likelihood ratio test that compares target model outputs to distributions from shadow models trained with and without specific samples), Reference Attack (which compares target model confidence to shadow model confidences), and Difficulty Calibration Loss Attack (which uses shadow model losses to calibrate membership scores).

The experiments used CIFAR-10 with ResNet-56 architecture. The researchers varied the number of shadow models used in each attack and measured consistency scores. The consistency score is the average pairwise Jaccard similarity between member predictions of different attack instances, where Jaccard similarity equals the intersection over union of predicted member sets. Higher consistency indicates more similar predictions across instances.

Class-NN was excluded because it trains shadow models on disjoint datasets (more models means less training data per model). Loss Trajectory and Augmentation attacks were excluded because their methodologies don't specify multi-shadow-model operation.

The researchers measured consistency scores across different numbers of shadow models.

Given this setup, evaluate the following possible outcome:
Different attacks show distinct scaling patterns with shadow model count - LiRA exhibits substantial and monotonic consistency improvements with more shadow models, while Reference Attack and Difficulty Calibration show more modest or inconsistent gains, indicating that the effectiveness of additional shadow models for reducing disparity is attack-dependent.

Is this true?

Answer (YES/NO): NO